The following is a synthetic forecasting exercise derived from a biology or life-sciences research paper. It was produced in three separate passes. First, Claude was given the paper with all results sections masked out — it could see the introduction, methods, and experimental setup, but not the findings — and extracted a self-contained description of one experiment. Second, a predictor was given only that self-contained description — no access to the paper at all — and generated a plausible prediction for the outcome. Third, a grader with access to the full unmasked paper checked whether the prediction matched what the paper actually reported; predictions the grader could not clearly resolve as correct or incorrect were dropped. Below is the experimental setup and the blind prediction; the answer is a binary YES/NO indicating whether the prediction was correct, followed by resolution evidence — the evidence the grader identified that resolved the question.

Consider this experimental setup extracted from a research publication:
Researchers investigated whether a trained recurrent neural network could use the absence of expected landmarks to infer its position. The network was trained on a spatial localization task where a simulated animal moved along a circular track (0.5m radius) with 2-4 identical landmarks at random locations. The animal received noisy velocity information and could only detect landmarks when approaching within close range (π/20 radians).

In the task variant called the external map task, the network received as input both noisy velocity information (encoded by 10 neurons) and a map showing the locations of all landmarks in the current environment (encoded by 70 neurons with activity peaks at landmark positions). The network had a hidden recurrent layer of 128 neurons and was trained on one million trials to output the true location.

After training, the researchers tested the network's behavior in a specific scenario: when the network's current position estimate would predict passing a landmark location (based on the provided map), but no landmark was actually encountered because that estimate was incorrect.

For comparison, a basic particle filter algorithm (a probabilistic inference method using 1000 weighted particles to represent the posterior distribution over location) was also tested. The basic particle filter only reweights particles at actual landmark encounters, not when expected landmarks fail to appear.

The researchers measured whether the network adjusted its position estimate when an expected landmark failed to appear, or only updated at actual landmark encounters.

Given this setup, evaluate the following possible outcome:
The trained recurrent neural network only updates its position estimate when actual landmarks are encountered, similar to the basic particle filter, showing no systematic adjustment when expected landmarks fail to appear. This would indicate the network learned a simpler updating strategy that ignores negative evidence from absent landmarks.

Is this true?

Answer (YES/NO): NO